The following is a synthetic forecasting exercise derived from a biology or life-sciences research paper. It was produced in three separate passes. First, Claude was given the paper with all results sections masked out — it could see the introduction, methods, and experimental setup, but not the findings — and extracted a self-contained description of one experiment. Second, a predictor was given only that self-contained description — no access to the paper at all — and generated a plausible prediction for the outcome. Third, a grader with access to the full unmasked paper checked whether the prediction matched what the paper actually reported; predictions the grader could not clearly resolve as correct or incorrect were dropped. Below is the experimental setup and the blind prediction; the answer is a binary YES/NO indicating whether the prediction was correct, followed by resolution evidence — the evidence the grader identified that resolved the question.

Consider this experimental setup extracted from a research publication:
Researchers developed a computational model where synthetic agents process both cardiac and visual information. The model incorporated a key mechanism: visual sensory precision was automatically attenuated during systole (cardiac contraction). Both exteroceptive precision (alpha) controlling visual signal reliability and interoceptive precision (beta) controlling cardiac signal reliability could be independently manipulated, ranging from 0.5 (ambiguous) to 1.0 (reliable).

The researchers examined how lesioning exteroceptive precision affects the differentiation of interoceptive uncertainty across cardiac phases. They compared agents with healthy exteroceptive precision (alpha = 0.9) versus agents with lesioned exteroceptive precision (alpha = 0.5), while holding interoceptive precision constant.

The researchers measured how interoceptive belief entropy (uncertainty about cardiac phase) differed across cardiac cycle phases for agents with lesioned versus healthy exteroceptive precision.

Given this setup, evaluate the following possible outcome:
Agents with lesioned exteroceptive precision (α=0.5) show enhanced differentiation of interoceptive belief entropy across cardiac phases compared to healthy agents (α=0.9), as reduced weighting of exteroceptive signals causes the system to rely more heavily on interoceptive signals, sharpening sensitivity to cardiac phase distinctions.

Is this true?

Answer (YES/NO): NO